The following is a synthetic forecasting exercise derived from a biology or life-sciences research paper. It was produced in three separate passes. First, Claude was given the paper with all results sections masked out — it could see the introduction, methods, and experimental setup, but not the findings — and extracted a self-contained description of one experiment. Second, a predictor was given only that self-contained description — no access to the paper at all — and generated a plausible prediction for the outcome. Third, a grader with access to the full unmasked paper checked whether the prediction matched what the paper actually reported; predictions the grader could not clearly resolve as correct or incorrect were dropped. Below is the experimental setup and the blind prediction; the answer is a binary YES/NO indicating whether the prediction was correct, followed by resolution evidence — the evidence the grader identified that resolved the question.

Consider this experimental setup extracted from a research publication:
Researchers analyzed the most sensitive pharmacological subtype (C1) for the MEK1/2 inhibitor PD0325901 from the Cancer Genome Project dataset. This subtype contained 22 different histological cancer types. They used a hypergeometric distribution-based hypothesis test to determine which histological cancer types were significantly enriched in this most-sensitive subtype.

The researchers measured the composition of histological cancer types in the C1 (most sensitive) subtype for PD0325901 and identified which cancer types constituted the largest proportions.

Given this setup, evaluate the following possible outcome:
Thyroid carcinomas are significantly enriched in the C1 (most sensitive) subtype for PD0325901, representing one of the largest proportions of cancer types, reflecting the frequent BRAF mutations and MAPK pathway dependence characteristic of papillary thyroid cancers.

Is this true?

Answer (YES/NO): NO